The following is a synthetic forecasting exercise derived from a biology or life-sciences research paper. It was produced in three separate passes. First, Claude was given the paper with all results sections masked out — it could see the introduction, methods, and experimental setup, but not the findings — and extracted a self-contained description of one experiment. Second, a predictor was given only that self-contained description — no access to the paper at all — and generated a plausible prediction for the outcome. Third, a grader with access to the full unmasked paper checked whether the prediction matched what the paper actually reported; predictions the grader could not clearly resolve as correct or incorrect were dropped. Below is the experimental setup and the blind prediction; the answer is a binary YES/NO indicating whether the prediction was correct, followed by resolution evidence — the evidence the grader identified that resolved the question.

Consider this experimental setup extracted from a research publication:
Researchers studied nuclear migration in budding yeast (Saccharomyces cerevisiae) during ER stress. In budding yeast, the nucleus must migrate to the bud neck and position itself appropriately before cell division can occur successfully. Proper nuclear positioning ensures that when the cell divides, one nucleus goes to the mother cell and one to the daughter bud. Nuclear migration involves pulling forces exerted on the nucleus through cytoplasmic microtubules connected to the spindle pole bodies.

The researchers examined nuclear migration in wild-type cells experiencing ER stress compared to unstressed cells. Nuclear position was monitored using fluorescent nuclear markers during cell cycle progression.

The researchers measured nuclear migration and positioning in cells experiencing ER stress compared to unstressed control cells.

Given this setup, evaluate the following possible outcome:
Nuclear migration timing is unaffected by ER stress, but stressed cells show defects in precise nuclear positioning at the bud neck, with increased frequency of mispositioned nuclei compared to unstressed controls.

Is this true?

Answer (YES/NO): NO